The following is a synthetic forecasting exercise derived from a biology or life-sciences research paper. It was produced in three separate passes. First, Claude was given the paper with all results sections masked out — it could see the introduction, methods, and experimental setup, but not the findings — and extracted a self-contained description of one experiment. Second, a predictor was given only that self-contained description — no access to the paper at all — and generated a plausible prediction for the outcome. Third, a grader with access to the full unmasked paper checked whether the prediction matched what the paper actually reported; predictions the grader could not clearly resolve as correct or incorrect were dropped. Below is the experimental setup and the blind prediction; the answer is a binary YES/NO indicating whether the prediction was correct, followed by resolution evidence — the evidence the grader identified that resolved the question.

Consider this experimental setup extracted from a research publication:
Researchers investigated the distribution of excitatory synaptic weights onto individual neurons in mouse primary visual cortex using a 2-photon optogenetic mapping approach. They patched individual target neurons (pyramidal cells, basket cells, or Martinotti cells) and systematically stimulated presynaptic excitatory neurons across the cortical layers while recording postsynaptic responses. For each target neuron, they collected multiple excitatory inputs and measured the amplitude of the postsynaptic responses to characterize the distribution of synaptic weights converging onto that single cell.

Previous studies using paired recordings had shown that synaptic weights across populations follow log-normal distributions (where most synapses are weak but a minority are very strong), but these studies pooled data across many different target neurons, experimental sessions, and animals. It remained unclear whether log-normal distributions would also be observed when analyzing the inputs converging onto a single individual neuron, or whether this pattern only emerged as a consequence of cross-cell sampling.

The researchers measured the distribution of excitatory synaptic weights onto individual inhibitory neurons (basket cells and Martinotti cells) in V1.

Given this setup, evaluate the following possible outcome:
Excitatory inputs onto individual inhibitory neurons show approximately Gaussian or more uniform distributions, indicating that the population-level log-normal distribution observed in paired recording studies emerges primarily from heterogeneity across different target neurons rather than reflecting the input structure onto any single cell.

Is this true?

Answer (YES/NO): NO